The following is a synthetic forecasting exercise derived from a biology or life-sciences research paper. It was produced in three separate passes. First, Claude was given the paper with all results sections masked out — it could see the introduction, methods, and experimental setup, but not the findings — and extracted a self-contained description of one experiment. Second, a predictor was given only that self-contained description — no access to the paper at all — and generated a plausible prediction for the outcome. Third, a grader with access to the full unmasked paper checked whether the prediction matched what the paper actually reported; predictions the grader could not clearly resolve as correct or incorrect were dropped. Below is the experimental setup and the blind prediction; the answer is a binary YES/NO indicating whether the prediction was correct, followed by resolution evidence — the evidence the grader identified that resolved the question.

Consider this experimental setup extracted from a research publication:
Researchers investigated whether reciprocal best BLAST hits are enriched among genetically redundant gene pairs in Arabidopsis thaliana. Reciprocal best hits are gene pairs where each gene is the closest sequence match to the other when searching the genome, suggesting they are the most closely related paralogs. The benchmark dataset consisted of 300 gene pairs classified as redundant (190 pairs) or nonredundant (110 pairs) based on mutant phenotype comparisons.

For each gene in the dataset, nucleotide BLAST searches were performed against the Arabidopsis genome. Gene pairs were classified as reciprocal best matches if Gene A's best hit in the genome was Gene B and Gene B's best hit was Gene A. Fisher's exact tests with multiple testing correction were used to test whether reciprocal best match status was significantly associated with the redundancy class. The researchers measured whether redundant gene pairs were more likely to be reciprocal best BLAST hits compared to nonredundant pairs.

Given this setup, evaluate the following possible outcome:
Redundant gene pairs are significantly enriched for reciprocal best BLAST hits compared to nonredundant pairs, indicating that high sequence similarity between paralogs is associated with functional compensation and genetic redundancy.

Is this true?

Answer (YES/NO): YES